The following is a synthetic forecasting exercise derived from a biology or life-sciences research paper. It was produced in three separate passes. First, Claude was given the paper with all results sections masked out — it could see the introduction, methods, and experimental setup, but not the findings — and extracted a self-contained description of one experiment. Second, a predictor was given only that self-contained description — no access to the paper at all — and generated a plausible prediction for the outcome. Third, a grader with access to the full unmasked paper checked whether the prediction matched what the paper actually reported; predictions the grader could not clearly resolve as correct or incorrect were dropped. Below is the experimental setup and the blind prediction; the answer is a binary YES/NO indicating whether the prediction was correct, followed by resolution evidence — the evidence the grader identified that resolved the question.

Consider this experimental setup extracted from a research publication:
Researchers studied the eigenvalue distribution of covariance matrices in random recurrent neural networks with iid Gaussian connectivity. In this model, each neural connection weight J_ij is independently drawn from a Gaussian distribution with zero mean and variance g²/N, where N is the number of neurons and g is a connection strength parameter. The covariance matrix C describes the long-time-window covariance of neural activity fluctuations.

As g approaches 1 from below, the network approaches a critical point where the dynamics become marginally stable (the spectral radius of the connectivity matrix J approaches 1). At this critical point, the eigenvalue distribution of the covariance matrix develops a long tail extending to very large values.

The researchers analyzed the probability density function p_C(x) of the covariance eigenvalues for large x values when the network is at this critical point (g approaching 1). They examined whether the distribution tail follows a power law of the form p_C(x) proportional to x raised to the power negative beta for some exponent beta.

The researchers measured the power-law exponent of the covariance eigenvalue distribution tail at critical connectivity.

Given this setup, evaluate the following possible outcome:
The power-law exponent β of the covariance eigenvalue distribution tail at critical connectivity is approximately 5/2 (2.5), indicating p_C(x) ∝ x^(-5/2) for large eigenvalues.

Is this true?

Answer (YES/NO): NO